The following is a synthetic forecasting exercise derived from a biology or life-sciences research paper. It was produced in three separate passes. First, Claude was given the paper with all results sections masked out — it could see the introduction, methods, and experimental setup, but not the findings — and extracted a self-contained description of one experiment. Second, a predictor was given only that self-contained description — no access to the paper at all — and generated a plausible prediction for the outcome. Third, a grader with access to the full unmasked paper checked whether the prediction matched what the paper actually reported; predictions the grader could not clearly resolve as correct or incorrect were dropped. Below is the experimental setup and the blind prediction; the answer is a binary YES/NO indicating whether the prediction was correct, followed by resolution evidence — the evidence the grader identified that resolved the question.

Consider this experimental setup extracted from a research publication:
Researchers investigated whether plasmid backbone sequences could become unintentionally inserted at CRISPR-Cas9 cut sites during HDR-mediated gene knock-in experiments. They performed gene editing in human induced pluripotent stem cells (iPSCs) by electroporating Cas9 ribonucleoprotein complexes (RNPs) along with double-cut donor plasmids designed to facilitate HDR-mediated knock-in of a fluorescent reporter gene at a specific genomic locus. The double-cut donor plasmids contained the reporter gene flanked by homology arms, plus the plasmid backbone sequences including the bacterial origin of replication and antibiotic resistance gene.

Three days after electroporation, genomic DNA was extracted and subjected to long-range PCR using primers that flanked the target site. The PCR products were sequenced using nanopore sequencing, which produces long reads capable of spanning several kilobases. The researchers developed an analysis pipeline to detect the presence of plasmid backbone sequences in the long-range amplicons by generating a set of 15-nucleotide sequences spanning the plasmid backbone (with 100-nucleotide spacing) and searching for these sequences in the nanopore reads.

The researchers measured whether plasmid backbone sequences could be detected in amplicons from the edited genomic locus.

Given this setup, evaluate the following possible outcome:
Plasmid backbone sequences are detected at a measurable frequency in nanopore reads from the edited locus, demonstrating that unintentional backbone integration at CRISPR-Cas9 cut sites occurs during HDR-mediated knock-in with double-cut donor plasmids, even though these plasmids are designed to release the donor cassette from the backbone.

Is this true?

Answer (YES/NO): YES